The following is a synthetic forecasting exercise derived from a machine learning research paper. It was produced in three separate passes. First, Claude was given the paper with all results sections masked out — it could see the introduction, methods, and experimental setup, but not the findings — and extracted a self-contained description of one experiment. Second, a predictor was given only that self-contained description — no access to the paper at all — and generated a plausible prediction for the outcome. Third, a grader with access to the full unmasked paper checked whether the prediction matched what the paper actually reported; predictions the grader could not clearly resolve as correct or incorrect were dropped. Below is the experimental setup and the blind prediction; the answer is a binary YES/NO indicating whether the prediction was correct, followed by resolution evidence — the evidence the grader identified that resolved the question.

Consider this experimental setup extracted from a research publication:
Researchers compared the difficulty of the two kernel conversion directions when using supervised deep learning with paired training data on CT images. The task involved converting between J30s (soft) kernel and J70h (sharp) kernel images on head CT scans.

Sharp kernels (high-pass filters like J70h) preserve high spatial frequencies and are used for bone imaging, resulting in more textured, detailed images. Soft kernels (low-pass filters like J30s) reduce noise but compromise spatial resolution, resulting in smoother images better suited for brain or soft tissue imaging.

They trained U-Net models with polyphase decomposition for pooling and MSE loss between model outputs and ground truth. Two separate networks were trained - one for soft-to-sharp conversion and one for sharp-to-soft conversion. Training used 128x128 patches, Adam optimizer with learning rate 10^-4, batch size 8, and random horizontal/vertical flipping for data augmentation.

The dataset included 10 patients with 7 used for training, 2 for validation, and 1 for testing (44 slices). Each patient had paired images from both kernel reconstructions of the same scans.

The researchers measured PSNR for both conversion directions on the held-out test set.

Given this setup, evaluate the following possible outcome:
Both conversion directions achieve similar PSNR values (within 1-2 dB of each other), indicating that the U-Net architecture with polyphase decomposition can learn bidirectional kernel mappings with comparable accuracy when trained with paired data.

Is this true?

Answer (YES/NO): NO